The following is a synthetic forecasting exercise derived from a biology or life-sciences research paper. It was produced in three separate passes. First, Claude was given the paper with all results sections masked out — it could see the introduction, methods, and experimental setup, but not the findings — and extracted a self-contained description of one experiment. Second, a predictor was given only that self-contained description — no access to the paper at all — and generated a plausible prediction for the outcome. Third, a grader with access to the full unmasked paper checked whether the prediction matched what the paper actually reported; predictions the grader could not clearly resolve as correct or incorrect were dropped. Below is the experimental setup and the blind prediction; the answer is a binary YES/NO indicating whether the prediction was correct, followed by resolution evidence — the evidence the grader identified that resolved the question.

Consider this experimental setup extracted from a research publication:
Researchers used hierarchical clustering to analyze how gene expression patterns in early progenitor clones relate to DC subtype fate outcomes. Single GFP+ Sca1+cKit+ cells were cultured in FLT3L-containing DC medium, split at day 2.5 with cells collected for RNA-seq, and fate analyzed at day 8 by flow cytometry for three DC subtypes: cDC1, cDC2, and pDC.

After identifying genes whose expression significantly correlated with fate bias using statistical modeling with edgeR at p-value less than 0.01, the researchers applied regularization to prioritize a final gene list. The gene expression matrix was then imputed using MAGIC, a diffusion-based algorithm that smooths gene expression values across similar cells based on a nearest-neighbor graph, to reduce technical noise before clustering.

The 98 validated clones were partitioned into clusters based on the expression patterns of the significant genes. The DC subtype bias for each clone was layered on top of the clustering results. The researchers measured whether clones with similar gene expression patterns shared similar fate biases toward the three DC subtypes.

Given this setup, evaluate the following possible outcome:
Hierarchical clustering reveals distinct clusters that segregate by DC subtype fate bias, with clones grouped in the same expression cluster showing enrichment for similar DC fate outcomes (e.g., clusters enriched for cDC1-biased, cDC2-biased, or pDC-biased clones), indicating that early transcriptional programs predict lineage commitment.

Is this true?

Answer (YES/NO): YES